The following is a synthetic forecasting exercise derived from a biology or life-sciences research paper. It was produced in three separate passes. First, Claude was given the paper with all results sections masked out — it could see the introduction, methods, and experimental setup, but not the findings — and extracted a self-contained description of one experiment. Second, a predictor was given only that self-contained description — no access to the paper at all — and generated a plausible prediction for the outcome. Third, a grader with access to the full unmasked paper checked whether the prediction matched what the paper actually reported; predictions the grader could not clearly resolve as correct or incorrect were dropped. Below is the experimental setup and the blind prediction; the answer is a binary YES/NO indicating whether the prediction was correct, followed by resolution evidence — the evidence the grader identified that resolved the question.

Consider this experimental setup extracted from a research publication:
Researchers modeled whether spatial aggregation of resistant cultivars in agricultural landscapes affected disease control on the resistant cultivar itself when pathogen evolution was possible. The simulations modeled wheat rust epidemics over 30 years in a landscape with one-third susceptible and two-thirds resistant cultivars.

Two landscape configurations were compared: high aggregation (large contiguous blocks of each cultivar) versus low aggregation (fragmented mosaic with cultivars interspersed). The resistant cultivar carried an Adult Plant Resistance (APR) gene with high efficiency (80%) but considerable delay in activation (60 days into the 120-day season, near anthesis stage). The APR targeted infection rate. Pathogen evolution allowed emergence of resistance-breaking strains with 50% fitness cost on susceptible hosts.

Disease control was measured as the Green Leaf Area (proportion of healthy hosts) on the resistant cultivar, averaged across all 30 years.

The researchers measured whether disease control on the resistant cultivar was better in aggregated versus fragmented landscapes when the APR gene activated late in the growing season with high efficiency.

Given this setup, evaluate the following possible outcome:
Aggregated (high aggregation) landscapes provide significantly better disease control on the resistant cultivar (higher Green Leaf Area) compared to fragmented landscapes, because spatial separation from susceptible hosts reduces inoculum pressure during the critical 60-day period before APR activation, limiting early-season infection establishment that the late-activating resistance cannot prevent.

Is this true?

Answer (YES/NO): NO